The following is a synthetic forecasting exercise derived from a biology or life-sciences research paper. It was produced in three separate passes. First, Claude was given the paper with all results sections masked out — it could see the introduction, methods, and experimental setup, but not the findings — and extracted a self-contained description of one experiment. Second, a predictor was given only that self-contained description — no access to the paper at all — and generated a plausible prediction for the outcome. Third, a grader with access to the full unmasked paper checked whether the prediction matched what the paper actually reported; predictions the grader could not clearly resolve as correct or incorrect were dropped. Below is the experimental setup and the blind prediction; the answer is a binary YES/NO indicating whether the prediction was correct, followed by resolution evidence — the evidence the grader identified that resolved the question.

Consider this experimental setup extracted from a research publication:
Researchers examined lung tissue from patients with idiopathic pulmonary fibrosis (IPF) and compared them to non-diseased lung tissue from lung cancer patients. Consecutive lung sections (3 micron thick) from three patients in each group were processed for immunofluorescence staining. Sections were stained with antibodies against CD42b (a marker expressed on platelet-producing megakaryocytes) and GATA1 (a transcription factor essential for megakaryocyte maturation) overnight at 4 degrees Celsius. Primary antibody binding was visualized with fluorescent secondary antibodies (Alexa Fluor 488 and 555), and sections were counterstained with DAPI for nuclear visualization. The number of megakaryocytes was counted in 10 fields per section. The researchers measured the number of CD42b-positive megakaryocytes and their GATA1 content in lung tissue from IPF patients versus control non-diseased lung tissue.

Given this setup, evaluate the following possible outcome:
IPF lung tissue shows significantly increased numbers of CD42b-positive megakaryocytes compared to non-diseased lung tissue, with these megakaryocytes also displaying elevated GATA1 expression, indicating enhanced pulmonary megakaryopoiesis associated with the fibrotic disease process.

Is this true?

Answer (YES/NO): NO